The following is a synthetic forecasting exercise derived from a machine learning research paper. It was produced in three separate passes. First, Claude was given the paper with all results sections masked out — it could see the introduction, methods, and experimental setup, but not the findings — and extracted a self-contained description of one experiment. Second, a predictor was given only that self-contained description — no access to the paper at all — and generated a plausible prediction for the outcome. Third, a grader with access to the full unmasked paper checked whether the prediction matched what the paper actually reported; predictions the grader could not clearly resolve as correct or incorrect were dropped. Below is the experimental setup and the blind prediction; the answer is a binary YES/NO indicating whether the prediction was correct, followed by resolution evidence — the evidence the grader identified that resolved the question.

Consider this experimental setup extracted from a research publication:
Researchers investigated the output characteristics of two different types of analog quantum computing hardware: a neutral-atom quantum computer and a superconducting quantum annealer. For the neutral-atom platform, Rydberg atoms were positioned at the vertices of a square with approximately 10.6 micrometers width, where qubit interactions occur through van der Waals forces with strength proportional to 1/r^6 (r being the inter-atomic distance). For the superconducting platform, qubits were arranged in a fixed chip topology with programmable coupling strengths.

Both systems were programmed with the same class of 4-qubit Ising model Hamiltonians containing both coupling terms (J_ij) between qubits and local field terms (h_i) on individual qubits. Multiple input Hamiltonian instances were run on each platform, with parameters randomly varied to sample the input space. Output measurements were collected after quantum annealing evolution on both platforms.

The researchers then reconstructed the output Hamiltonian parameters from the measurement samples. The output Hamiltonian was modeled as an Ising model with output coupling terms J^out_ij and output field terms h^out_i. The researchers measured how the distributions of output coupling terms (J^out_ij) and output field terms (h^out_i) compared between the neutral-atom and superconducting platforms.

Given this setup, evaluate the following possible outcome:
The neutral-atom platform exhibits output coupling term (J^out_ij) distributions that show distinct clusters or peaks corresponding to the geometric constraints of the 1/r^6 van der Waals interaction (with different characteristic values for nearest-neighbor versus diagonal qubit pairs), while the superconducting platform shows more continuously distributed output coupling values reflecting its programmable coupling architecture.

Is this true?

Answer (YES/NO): NO